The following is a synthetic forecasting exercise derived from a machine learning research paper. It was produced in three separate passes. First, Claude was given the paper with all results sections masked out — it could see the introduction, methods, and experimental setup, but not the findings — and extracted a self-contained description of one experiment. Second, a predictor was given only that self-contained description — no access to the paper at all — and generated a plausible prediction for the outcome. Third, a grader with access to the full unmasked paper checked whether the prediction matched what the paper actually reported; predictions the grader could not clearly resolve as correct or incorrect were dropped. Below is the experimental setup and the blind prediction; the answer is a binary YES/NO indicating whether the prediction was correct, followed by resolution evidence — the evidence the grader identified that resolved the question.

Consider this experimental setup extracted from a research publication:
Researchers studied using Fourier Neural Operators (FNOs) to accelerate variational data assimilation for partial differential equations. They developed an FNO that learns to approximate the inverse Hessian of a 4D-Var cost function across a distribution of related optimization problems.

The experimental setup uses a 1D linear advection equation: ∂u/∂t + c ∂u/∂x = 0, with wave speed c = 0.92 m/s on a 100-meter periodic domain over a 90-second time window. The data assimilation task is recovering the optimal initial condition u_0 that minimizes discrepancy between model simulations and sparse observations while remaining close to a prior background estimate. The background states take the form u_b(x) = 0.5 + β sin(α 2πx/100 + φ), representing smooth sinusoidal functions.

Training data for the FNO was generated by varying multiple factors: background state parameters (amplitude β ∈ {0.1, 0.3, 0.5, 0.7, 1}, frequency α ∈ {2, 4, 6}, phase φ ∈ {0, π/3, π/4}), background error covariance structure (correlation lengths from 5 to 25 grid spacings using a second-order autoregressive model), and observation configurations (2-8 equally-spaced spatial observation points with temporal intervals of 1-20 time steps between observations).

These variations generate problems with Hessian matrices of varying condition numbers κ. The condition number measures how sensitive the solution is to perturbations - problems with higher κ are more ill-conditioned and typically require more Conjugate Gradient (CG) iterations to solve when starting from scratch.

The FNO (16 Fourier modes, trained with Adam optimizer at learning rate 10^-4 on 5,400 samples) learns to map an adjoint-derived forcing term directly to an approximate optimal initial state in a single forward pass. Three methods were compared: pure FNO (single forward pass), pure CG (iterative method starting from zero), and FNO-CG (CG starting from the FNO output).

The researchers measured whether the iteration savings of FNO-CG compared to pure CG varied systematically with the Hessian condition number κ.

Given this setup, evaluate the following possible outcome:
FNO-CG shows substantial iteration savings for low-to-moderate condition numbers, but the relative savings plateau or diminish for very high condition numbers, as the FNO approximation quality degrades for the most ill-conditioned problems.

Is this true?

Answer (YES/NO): NO